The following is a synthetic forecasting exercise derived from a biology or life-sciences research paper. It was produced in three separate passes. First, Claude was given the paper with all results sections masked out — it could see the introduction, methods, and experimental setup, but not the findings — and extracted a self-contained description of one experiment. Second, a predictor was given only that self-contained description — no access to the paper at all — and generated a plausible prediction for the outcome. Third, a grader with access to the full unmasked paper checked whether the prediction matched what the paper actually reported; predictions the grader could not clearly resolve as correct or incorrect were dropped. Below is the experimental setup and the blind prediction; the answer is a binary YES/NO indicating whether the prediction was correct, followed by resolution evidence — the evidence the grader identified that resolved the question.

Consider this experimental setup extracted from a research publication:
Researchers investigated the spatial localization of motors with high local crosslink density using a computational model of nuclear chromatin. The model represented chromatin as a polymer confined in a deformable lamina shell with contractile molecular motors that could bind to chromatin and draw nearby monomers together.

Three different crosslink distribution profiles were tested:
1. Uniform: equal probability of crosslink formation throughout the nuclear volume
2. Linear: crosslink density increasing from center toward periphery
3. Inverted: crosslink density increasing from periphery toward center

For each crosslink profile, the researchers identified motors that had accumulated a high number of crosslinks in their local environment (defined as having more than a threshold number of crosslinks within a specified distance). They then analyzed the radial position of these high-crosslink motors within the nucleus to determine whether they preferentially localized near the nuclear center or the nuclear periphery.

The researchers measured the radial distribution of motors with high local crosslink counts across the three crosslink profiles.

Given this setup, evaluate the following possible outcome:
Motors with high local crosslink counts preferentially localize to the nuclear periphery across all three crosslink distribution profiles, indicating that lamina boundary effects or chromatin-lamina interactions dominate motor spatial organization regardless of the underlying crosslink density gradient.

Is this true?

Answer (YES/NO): NO